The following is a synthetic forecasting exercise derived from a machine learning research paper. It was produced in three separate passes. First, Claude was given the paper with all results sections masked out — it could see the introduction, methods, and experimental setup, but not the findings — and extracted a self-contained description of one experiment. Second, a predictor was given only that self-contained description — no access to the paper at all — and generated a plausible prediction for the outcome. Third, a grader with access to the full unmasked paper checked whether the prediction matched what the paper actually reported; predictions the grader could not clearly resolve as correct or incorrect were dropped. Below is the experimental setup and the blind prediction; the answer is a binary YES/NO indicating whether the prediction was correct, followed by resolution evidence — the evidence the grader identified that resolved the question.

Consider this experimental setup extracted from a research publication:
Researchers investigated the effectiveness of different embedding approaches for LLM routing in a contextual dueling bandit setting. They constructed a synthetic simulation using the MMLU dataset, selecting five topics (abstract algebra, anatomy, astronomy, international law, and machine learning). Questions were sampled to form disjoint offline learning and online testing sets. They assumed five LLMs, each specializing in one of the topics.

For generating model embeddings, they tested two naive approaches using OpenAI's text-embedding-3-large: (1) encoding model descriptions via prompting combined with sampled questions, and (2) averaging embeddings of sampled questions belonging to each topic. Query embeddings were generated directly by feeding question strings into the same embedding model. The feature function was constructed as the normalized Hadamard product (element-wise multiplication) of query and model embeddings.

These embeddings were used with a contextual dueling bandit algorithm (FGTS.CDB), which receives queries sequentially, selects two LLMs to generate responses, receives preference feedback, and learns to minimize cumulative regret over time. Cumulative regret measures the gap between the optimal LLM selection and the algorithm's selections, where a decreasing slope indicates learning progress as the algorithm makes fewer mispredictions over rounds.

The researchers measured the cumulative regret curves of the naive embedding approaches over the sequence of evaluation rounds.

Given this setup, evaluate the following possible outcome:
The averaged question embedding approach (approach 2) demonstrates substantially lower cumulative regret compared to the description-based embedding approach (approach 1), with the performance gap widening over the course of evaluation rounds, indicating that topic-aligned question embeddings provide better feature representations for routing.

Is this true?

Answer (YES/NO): NO